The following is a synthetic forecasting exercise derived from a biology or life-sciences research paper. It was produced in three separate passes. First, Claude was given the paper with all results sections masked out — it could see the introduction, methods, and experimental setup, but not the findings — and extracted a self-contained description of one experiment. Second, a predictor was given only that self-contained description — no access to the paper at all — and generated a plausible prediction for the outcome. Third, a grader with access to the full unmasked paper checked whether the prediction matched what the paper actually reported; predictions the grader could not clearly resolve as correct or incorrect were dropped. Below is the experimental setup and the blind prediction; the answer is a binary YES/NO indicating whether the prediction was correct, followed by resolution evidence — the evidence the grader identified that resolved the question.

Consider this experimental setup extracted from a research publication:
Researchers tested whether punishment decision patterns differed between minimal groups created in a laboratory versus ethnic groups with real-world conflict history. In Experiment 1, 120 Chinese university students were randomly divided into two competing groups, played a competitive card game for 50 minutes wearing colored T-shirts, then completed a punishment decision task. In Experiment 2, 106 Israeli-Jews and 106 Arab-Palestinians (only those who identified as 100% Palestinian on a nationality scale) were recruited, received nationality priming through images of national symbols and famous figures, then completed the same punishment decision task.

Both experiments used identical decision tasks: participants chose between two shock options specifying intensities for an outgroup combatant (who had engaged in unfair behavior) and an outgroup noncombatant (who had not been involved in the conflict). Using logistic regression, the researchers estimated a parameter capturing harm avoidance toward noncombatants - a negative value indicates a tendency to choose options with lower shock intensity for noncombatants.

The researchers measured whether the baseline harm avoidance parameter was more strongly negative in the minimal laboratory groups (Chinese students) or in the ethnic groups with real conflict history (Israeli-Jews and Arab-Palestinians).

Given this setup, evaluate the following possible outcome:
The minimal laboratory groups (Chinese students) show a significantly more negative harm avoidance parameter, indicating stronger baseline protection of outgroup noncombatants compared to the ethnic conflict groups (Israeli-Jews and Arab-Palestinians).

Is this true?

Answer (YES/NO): NO